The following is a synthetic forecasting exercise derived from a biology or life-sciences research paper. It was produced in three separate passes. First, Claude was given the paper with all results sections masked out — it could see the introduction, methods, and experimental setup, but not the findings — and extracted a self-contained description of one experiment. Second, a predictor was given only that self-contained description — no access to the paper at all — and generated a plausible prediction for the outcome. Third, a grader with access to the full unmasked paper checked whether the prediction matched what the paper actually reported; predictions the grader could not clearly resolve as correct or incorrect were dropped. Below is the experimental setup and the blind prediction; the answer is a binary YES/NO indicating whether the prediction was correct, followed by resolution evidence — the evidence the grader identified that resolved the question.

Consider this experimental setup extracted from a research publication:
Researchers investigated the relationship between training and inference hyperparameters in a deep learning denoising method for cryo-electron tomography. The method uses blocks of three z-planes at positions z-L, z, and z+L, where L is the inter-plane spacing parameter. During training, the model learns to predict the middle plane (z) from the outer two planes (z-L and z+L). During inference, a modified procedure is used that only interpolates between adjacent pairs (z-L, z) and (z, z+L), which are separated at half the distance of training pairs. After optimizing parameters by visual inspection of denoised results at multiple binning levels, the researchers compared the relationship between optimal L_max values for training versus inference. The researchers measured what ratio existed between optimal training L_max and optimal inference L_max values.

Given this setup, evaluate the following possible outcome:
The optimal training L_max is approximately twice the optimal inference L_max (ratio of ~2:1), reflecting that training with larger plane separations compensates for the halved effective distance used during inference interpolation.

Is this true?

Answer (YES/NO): NO